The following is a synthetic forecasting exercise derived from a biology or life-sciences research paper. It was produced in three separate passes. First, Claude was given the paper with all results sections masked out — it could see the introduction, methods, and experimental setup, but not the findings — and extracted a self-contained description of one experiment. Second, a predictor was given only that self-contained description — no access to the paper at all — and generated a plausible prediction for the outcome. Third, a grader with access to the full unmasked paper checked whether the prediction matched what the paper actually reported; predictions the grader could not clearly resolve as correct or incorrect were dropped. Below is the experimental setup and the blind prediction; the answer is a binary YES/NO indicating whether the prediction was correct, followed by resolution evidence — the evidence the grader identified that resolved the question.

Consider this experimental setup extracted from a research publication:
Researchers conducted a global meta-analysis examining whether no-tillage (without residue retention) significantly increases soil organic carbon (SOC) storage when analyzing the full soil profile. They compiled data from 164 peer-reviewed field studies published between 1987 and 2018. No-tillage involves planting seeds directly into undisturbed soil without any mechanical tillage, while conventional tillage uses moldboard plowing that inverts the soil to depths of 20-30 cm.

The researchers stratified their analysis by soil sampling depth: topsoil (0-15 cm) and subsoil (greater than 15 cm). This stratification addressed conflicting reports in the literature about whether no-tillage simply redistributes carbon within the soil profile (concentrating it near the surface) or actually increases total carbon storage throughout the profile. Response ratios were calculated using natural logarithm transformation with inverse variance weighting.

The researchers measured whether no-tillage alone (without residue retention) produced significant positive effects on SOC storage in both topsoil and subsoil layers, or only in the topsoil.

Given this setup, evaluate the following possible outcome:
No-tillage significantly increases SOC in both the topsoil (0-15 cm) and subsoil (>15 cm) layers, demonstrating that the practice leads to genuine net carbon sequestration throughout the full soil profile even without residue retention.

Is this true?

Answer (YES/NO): NO